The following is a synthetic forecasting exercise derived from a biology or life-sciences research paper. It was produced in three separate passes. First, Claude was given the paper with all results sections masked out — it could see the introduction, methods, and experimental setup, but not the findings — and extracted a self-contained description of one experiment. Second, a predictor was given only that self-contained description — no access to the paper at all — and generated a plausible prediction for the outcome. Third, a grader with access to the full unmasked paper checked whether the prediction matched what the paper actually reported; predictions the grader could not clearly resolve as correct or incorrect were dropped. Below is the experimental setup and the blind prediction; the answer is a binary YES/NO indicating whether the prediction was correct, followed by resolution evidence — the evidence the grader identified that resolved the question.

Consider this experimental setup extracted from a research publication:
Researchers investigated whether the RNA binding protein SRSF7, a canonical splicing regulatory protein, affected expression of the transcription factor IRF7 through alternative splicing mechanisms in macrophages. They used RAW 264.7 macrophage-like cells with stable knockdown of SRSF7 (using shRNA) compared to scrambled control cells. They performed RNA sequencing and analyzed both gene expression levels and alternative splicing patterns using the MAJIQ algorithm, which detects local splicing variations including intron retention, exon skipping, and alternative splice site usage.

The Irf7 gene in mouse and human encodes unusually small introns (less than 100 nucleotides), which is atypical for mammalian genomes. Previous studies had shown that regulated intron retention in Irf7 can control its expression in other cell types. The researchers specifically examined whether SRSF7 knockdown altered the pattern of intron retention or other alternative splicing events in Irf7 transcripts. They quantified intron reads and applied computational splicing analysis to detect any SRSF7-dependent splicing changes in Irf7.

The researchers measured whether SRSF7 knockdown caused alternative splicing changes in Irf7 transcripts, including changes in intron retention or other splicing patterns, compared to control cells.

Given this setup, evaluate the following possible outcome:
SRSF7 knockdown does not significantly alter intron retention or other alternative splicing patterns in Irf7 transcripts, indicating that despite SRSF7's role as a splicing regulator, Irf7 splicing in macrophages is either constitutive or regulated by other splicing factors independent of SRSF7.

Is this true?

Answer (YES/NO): YES